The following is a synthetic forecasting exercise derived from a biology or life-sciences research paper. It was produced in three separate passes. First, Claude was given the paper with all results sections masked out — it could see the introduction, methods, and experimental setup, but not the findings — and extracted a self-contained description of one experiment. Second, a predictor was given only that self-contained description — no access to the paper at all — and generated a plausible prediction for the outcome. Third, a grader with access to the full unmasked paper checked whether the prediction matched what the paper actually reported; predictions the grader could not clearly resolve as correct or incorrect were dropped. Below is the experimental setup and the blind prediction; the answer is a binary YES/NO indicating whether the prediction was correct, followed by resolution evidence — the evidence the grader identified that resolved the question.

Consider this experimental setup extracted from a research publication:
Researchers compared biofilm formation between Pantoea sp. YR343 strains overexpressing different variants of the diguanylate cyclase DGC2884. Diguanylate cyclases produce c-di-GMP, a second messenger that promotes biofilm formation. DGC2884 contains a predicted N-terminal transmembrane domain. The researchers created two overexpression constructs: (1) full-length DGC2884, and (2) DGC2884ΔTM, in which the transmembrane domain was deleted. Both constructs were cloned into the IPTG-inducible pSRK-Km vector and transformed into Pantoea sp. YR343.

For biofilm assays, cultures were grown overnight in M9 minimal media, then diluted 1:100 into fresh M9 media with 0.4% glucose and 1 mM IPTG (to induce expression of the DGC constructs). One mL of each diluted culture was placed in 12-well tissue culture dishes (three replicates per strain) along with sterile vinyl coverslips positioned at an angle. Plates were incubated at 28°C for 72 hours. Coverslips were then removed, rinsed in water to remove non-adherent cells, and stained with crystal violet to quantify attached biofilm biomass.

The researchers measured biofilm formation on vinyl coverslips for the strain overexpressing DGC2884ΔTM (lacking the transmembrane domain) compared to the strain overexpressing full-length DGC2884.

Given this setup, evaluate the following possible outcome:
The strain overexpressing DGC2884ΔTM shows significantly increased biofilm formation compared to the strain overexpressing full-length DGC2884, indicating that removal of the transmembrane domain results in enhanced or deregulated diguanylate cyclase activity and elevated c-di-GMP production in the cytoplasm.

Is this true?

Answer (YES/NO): NO